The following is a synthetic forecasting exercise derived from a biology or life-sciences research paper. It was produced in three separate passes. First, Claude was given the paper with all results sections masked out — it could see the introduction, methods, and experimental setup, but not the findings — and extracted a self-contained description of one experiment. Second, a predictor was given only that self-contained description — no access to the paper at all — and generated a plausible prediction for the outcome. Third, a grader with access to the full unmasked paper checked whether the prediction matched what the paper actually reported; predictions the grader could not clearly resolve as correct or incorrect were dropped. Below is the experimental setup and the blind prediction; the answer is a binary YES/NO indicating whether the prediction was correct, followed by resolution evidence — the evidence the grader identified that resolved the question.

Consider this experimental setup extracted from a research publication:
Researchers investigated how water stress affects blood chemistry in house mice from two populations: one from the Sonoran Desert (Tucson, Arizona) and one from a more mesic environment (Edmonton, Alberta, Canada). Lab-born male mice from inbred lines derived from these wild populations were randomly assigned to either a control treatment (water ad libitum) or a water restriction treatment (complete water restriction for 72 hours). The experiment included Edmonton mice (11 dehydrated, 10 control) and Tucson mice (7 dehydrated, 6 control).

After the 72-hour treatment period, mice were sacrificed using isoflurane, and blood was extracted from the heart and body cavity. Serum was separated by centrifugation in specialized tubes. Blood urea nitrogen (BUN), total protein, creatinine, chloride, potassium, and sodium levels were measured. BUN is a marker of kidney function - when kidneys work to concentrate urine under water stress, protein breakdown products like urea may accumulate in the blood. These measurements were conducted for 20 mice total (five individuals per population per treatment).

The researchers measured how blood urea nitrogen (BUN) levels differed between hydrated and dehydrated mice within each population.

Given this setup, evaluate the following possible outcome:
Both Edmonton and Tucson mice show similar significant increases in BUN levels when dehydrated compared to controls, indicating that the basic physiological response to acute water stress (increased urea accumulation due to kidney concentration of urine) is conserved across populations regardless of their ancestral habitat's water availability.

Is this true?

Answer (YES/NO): NO